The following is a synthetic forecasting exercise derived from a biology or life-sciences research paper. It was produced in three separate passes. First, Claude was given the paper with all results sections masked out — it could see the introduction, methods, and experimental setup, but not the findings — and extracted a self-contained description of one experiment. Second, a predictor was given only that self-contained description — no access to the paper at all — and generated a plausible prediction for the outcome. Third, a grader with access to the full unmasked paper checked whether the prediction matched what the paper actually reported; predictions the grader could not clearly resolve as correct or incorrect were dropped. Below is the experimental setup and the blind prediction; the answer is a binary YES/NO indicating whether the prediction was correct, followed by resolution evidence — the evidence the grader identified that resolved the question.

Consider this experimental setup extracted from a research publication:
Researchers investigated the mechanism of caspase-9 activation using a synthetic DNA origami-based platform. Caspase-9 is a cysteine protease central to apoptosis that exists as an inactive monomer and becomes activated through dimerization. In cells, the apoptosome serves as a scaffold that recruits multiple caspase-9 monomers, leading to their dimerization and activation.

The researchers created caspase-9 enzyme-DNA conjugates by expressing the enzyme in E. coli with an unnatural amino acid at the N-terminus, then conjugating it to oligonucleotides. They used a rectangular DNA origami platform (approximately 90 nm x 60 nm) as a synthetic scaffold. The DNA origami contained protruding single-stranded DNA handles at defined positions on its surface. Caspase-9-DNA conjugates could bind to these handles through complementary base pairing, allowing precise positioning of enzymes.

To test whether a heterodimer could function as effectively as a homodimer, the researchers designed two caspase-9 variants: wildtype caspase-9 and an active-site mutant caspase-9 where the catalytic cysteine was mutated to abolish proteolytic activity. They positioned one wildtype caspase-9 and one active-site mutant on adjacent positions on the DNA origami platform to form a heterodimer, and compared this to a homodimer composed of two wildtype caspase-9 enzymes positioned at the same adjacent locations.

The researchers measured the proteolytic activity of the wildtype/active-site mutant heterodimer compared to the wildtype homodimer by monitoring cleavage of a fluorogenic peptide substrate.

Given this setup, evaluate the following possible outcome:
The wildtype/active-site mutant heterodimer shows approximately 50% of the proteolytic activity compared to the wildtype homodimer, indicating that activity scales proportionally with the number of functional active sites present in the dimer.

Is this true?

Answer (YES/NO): NO